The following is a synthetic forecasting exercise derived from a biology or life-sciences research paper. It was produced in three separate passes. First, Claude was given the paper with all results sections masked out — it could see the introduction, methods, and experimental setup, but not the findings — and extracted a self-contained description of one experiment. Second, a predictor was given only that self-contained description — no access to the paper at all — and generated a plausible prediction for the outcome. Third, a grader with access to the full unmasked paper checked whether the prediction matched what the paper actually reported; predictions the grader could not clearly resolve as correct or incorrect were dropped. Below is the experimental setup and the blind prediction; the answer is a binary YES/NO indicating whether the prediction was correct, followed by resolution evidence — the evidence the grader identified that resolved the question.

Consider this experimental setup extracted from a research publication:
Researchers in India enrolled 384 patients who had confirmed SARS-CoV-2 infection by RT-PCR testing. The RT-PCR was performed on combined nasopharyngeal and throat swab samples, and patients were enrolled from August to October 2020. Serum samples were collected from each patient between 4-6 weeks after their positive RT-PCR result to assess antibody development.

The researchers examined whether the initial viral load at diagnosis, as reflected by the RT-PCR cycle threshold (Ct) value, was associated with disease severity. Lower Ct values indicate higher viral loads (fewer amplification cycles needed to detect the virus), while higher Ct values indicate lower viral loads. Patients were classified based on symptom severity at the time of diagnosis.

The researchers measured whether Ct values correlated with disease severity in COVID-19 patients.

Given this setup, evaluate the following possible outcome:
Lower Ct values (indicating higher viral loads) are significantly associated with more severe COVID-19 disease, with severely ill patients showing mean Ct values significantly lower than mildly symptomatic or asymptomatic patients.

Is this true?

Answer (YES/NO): NO